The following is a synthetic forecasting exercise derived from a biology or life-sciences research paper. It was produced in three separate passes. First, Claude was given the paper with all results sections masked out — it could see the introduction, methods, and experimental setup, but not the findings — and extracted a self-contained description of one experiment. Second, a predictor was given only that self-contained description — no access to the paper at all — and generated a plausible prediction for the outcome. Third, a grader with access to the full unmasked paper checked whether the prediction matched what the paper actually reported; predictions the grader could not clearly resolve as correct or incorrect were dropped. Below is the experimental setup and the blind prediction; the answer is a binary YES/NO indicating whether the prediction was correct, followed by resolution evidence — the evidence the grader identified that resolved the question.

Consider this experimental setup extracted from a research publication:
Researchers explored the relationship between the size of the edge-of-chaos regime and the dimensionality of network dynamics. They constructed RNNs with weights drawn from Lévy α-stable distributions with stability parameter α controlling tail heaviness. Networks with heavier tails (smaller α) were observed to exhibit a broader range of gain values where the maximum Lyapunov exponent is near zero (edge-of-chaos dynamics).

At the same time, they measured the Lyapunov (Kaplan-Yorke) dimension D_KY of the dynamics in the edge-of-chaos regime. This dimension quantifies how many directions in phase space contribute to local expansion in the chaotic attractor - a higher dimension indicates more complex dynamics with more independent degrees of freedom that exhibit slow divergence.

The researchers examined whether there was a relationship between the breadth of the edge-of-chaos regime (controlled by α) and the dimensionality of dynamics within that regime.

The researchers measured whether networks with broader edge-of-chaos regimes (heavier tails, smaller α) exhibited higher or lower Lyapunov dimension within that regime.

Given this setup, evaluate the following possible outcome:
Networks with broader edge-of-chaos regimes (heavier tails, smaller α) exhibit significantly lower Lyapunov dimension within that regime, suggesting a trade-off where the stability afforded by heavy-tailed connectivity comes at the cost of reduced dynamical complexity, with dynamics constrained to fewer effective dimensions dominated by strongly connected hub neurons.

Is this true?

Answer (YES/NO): YES